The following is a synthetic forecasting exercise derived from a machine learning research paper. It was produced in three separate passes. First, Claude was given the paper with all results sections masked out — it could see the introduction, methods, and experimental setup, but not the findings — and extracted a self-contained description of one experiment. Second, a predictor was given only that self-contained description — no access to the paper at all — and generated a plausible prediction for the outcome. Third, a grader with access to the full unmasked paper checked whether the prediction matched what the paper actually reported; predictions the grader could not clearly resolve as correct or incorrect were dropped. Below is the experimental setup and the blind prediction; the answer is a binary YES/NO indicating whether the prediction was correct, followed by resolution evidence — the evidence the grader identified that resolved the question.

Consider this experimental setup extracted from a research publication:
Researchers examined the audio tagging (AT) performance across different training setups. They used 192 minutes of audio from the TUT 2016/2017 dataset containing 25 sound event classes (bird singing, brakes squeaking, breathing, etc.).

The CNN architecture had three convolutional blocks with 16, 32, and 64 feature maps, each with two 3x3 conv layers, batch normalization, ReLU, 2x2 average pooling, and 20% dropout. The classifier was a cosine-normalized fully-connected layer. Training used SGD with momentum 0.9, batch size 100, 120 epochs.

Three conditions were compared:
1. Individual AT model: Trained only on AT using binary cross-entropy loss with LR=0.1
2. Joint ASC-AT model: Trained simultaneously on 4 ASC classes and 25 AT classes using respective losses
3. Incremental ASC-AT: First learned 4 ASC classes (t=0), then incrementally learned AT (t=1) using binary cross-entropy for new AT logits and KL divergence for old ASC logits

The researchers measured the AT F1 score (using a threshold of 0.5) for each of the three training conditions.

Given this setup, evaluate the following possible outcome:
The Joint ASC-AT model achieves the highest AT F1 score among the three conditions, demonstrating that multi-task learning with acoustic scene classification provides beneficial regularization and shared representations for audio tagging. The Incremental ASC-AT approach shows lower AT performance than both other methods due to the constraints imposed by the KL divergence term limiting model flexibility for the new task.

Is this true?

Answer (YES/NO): NO